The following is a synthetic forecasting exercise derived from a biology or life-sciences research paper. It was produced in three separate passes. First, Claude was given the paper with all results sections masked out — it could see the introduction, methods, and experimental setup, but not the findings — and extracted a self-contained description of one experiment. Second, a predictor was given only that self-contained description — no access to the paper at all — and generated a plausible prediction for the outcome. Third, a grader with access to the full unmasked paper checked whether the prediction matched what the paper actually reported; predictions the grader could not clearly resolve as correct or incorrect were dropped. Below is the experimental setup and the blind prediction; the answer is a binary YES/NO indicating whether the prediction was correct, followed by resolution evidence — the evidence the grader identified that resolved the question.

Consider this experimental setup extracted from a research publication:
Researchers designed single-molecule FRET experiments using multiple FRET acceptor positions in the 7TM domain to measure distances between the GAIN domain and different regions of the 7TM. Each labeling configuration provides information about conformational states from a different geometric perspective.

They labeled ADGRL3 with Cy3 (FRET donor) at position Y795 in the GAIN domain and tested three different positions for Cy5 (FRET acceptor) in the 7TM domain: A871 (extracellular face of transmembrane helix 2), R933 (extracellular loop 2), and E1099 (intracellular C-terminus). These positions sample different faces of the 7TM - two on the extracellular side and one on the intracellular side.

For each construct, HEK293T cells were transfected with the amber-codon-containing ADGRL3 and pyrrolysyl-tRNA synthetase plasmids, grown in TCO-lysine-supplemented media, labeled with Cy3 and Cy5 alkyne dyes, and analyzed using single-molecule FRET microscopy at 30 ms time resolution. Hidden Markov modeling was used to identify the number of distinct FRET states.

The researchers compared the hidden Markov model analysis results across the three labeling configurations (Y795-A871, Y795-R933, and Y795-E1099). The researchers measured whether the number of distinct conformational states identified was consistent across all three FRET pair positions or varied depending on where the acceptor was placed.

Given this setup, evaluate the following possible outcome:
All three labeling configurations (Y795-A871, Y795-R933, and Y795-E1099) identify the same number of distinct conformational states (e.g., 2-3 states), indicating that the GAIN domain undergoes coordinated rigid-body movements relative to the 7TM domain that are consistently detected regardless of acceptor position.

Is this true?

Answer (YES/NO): YES